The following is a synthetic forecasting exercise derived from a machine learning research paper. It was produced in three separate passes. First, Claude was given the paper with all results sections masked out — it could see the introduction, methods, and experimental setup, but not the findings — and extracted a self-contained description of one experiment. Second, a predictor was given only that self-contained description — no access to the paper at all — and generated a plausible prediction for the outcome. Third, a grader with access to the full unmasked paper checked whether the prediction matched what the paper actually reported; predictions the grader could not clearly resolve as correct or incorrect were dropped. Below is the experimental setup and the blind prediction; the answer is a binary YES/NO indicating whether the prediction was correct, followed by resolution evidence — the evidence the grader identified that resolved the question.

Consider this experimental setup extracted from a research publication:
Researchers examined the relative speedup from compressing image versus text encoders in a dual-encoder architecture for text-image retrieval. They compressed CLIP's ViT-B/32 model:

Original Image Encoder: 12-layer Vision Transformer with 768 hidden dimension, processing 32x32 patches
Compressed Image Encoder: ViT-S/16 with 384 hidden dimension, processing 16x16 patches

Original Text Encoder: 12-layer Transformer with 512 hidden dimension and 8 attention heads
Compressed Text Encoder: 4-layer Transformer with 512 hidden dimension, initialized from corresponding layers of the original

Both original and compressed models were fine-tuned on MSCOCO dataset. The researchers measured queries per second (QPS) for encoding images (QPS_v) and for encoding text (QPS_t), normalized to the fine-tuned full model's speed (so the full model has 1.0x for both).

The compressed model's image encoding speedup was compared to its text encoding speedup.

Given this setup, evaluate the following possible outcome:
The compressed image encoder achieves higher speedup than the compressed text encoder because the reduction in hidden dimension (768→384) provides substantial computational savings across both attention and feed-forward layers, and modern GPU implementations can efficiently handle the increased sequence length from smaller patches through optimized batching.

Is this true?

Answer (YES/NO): NO